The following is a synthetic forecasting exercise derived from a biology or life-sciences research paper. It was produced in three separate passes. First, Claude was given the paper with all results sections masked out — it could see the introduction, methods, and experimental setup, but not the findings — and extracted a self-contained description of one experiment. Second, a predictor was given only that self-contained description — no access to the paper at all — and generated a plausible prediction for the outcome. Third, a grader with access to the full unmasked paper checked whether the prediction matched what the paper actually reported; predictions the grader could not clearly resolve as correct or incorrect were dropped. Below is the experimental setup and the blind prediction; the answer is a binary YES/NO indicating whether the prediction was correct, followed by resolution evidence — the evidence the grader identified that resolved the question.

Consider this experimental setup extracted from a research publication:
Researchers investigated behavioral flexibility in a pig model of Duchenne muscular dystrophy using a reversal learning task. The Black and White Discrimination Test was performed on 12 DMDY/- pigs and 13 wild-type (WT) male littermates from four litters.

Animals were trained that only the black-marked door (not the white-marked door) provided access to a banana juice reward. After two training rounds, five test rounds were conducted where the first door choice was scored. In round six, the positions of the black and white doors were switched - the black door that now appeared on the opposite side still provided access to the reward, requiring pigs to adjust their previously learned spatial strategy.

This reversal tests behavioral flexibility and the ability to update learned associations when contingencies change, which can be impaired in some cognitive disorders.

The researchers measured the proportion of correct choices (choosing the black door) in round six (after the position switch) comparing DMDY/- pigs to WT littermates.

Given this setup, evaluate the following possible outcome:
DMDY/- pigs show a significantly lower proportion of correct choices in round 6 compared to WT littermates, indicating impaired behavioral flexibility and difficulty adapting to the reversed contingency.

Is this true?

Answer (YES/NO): NO